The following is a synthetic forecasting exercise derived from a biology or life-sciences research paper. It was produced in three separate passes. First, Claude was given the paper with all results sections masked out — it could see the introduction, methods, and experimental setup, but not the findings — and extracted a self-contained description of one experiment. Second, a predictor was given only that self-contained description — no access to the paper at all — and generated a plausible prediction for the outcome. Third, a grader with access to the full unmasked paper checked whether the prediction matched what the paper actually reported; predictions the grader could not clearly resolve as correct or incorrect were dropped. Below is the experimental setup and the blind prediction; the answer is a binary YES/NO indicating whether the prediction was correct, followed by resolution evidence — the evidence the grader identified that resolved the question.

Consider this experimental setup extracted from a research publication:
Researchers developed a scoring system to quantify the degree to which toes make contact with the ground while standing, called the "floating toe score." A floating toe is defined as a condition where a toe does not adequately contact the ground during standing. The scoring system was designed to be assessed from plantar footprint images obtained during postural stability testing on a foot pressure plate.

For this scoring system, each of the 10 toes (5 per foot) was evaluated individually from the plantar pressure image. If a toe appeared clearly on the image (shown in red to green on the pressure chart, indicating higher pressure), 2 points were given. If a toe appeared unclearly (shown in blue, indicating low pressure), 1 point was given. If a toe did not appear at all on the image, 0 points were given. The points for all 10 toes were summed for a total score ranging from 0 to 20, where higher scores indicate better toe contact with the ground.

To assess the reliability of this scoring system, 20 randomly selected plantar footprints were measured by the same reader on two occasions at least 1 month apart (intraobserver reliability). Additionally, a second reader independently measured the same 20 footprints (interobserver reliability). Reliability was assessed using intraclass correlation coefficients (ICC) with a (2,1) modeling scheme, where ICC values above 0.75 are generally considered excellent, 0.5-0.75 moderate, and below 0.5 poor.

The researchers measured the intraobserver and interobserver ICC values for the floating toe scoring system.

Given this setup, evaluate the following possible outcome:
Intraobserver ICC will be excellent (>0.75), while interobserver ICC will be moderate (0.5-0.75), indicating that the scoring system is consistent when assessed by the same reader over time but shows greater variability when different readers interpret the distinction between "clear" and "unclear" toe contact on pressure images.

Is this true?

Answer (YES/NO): NO